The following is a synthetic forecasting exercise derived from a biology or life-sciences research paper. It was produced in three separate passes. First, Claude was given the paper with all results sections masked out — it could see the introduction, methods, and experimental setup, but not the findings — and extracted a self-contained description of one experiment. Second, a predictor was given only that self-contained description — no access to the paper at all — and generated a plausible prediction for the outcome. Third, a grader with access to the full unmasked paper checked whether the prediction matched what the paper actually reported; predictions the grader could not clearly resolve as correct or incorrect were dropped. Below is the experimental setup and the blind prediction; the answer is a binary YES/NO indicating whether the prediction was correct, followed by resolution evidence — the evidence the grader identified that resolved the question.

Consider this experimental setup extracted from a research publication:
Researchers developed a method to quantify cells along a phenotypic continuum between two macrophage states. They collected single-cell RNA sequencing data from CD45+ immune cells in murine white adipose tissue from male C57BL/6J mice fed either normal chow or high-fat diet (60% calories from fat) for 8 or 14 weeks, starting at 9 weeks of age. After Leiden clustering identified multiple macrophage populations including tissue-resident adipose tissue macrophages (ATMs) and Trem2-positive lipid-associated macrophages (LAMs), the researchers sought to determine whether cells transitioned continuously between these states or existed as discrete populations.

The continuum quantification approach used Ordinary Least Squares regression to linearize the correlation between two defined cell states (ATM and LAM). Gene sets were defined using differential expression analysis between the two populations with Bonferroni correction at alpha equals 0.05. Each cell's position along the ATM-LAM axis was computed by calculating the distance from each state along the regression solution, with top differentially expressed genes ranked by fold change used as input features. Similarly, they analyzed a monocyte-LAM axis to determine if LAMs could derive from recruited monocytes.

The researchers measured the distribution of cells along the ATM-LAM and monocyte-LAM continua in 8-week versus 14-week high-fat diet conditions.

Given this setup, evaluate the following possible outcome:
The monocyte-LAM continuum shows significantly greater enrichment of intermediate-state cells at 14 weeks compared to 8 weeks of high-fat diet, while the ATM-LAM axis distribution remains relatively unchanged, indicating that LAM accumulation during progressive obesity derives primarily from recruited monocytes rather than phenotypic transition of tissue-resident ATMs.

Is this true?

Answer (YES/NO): NO